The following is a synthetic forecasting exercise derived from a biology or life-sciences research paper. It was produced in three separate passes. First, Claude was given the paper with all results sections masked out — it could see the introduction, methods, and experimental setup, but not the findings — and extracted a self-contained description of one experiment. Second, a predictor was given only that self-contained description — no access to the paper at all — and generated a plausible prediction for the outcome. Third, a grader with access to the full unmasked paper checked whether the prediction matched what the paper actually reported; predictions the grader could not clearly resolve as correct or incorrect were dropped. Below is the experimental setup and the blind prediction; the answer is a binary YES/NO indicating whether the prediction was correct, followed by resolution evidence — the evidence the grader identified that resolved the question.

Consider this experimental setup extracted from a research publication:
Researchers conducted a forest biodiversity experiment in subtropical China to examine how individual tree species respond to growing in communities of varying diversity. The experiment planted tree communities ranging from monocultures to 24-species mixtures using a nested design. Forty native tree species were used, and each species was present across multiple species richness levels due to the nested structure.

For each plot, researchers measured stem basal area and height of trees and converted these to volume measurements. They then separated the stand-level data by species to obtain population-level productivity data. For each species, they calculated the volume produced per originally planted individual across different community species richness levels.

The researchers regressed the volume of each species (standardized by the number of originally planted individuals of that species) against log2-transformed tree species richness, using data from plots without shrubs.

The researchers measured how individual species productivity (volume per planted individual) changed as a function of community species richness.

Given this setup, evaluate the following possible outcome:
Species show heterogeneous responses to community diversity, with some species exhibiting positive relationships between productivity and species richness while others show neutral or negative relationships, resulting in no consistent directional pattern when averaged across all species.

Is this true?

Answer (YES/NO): NO